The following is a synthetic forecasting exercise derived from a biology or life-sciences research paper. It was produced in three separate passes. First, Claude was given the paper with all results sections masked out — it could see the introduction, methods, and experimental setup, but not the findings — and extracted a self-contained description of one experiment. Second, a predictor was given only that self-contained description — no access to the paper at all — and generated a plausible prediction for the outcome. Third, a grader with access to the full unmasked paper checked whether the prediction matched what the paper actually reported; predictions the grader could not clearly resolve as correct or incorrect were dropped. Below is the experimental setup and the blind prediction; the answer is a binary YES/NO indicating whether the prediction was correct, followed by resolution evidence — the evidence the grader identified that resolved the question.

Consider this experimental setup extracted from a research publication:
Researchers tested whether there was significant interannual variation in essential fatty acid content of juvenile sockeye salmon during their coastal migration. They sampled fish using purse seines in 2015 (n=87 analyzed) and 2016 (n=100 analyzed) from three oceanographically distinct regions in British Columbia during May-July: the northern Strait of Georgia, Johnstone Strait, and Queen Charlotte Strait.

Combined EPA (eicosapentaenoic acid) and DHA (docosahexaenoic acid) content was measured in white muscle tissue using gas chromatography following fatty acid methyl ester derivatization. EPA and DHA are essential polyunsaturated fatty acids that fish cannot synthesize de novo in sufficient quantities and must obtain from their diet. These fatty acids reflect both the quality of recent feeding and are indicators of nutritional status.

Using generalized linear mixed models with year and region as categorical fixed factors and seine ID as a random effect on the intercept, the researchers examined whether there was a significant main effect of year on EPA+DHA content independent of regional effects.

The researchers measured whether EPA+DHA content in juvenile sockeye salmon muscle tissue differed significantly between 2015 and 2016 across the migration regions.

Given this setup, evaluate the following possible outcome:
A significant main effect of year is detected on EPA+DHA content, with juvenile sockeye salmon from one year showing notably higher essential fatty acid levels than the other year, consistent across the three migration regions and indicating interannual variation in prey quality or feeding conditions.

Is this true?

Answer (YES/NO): NO